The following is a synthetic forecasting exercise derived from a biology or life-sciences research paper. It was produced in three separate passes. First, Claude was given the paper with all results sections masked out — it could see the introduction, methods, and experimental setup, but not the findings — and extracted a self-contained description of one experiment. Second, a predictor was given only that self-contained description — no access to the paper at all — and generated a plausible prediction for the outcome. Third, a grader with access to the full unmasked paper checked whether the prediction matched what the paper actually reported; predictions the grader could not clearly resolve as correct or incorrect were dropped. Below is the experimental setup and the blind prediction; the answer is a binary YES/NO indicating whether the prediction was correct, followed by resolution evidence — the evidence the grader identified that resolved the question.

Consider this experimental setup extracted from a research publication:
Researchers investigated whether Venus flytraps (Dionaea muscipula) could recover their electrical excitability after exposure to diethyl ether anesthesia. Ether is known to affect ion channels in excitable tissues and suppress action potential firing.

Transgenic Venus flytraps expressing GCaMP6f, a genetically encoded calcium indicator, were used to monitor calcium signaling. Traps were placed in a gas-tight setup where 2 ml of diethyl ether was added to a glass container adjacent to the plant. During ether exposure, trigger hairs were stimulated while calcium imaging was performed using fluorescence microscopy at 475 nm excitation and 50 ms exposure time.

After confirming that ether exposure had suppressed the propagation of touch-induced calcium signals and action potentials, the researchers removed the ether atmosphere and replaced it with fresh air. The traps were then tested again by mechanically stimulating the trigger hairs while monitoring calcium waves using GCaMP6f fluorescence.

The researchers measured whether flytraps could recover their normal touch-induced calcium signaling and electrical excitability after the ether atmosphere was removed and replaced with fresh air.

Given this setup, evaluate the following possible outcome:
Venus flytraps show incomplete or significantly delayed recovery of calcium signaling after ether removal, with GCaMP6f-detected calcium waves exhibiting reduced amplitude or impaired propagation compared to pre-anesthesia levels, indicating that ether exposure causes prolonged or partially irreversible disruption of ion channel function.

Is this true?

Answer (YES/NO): NO